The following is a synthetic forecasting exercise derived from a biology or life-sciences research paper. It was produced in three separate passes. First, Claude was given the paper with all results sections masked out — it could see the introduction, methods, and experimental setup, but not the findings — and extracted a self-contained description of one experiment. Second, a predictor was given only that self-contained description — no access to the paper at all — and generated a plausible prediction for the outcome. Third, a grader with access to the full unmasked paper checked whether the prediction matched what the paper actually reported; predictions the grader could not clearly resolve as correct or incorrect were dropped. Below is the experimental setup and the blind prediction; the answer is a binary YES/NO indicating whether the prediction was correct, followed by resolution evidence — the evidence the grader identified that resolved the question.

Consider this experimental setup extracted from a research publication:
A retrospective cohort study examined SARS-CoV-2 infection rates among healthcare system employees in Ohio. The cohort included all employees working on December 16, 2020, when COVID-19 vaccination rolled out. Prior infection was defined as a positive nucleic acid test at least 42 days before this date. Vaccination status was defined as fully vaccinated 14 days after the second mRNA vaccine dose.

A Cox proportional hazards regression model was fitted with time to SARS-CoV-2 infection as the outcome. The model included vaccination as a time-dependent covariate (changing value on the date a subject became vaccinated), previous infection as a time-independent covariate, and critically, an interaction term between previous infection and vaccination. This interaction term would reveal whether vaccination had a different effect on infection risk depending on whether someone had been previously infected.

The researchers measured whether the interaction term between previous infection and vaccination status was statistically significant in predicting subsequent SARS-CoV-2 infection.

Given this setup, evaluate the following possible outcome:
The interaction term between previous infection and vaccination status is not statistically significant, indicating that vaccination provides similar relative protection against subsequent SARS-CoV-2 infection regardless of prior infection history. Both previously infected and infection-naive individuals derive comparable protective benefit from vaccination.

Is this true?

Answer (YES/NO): NO